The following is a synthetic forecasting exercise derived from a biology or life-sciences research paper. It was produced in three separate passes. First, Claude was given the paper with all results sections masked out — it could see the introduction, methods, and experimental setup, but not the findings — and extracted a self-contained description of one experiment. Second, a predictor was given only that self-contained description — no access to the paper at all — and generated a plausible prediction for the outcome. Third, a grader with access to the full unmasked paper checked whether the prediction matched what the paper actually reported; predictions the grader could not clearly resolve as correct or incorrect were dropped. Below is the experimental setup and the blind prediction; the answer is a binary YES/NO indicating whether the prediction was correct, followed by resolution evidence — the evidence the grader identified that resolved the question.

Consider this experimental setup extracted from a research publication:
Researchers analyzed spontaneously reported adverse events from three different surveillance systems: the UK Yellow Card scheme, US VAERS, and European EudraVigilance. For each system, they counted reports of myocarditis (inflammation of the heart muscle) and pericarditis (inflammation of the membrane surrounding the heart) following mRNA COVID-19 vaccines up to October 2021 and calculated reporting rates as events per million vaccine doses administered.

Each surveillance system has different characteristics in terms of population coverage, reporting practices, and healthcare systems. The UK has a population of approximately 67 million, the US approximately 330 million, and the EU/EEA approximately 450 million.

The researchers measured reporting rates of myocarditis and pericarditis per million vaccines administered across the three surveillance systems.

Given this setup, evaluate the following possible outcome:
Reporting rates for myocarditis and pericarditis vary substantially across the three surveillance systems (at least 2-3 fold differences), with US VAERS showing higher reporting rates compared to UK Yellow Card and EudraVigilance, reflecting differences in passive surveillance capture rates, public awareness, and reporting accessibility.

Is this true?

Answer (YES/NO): NO